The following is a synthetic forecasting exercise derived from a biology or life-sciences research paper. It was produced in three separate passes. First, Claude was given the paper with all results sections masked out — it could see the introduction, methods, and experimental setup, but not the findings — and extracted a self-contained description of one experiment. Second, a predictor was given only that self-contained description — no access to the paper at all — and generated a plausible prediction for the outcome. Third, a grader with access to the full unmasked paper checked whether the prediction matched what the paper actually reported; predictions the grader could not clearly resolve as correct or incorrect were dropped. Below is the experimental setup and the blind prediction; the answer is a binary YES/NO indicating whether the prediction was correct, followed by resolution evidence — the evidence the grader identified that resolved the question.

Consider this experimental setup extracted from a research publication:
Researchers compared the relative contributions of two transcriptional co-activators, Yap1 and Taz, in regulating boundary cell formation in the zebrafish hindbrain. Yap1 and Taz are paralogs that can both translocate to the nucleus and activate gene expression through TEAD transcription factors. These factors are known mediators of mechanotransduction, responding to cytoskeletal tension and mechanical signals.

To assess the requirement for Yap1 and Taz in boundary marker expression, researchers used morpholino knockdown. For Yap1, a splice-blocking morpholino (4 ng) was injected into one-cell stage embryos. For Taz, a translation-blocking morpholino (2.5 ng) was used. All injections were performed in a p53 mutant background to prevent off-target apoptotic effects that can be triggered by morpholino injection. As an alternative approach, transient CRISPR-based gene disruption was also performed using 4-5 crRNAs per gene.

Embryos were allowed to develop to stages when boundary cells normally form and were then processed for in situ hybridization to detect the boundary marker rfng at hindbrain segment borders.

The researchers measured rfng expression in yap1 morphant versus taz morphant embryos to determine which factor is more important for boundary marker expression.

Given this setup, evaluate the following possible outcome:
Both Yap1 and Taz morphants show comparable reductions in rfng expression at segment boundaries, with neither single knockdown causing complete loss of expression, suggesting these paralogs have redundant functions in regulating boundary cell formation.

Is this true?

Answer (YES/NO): NO